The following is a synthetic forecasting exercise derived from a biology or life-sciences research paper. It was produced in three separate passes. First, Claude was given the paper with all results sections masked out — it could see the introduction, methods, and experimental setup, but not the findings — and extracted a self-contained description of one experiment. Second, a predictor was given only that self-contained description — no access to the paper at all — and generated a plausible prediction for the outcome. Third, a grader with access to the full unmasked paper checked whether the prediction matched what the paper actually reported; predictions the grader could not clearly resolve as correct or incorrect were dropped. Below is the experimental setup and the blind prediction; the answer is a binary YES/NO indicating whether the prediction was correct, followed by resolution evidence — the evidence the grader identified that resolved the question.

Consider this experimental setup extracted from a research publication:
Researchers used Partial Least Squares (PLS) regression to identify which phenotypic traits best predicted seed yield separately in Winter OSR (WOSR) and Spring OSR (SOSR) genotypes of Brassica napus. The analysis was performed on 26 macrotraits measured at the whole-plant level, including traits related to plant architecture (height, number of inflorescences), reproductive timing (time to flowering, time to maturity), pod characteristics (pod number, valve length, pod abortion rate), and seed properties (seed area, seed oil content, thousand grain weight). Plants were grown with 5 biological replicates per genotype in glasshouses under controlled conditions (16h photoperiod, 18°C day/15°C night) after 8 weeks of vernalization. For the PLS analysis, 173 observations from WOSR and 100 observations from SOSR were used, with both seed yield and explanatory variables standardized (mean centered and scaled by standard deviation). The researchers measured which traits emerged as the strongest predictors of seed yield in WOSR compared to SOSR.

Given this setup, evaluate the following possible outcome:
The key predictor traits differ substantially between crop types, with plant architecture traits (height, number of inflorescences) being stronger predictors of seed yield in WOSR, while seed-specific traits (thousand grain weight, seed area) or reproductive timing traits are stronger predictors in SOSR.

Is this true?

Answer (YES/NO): NO